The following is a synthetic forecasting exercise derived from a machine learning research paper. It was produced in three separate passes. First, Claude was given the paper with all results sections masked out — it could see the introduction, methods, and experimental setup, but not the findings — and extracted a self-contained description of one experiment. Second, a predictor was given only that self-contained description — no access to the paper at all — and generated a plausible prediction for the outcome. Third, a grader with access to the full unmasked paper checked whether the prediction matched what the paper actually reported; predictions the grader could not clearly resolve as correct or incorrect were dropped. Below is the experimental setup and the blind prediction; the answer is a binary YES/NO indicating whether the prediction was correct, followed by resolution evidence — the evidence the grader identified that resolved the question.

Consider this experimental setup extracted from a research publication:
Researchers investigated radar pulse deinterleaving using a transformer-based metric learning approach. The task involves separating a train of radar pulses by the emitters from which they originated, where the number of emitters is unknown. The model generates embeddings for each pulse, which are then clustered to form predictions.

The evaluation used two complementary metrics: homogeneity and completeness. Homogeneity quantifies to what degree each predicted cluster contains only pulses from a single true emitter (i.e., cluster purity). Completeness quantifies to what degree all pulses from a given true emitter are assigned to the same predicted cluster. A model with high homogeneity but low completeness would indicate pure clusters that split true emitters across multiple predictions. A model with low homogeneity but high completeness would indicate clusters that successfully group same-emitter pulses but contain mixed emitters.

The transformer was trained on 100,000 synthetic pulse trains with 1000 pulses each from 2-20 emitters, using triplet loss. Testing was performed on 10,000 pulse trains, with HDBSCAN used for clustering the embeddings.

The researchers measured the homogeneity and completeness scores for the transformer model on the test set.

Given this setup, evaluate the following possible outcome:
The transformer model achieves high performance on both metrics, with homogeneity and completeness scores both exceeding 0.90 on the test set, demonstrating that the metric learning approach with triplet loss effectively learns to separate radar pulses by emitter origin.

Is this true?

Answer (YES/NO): NO